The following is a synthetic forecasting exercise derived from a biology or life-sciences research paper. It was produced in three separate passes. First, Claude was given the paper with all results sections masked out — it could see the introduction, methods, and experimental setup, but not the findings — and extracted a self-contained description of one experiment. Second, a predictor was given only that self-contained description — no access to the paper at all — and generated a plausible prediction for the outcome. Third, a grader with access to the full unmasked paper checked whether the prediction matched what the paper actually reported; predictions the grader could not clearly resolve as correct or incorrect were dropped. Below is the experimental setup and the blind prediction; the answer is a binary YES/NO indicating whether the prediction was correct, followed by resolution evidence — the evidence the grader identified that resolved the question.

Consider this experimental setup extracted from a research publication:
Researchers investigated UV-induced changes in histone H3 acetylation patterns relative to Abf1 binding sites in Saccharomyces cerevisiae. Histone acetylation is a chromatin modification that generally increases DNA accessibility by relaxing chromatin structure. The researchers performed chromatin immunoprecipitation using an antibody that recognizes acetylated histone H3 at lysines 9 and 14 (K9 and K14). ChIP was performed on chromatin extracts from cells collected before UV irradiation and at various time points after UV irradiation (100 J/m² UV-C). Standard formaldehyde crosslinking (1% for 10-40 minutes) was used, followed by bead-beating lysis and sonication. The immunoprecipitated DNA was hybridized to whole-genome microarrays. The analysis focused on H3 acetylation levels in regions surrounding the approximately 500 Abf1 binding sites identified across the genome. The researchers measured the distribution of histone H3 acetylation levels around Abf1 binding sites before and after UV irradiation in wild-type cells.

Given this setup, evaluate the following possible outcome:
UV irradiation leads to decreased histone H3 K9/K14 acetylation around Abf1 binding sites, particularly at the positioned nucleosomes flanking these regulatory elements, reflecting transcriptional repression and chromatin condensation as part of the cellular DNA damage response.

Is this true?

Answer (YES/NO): NO